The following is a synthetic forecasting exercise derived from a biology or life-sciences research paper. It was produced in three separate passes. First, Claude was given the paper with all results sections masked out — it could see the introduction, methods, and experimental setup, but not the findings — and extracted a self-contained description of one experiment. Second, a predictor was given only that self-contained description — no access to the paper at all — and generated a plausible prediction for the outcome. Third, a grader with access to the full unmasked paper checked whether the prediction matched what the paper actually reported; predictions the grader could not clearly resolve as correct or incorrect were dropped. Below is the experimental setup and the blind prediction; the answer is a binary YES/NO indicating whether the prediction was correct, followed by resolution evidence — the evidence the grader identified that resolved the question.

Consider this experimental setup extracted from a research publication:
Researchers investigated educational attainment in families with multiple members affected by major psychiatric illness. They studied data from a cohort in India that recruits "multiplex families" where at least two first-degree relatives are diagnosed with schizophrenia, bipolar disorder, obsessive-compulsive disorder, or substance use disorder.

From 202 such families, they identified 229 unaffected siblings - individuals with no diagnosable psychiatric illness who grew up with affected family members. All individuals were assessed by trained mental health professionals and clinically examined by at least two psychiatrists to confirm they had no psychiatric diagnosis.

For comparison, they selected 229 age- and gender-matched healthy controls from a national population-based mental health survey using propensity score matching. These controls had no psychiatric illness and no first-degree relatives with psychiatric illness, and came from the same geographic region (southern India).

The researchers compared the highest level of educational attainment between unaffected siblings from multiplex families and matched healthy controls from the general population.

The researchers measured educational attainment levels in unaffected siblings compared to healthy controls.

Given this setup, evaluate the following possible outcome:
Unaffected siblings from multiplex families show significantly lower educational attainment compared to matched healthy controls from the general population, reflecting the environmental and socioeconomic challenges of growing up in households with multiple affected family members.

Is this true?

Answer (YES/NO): YES